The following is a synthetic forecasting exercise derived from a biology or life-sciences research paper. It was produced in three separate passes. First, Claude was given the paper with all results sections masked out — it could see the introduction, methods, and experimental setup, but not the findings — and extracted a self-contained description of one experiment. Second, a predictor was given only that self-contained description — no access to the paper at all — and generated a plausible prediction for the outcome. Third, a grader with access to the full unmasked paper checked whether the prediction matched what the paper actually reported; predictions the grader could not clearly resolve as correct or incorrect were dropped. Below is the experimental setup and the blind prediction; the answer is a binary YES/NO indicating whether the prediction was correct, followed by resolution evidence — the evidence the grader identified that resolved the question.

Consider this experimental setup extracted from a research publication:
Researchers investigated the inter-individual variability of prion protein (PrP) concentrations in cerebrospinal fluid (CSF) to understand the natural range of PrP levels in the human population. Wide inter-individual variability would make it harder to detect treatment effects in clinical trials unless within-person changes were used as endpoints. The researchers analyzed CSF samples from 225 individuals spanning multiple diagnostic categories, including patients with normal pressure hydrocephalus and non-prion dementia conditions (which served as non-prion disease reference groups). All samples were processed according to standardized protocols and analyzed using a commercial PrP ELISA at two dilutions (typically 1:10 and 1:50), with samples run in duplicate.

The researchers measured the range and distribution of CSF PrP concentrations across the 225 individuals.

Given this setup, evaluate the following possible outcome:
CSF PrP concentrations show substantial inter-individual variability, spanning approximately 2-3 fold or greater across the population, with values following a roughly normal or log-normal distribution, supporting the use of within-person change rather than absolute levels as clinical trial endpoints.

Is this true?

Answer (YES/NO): NO